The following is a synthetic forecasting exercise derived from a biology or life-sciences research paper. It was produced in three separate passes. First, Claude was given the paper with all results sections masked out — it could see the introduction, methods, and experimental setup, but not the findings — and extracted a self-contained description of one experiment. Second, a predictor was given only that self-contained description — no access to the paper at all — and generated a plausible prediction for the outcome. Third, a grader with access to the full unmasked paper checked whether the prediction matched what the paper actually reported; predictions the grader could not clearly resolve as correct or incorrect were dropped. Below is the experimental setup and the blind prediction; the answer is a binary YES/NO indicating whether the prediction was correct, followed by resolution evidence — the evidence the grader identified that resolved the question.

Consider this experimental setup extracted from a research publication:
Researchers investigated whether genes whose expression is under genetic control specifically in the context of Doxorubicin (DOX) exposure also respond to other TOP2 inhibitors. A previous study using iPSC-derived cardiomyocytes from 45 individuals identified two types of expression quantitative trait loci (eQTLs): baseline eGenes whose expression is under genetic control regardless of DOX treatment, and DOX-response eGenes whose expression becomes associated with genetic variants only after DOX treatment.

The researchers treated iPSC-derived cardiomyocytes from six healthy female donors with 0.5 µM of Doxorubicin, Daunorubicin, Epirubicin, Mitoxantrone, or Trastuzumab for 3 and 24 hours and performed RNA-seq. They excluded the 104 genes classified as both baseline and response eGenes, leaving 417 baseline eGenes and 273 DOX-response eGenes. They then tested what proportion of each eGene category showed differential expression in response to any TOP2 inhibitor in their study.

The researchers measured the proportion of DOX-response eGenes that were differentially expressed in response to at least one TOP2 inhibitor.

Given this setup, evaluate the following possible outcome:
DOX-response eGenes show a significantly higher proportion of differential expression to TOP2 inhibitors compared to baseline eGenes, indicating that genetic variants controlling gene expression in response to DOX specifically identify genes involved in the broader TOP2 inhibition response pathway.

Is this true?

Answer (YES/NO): YES